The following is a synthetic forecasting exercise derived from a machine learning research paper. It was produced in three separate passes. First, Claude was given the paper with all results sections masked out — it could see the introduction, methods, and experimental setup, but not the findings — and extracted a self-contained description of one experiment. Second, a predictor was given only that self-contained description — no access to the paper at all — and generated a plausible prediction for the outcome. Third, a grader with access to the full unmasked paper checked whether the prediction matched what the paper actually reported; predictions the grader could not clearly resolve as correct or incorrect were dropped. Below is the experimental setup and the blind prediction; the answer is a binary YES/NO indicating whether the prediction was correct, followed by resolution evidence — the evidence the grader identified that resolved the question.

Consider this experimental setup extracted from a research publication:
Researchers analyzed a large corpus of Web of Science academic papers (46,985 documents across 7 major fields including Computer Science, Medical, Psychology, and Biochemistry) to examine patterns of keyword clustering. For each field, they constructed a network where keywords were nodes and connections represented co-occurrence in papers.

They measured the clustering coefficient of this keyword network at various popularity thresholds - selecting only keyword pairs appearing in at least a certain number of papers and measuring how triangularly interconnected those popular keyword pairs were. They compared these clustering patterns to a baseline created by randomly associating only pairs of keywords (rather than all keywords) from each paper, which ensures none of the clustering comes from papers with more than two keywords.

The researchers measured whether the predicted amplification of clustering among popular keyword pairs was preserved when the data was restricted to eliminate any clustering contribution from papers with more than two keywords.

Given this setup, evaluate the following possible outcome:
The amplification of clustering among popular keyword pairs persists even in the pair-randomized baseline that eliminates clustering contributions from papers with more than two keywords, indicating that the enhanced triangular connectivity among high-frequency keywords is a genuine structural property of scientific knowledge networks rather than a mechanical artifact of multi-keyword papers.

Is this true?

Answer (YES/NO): YES